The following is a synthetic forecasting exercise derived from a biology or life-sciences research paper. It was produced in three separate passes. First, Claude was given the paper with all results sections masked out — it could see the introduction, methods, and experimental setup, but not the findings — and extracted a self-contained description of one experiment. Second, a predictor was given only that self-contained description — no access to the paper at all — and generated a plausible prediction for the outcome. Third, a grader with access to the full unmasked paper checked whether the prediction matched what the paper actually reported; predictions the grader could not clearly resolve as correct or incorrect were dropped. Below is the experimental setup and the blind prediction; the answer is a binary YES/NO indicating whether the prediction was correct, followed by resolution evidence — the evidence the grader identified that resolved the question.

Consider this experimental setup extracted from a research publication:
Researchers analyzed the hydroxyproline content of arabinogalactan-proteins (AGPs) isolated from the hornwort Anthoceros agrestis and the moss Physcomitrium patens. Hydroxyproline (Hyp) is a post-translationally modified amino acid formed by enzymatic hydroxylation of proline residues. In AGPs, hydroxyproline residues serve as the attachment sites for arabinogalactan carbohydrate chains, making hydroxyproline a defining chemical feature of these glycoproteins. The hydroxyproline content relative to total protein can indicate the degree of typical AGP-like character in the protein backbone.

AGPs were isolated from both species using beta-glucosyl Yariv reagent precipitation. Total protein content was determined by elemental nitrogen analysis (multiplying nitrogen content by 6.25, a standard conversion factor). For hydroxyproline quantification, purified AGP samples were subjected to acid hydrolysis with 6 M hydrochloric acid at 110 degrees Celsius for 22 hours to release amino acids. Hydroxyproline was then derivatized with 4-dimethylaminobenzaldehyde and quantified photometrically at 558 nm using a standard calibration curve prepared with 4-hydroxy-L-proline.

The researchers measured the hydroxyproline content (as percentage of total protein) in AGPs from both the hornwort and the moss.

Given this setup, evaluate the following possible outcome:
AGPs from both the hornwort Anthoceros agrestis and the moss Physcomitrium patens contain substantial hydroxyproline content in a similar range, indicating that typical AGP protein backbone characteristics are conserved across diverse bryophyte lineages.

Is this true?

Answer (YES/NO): YES